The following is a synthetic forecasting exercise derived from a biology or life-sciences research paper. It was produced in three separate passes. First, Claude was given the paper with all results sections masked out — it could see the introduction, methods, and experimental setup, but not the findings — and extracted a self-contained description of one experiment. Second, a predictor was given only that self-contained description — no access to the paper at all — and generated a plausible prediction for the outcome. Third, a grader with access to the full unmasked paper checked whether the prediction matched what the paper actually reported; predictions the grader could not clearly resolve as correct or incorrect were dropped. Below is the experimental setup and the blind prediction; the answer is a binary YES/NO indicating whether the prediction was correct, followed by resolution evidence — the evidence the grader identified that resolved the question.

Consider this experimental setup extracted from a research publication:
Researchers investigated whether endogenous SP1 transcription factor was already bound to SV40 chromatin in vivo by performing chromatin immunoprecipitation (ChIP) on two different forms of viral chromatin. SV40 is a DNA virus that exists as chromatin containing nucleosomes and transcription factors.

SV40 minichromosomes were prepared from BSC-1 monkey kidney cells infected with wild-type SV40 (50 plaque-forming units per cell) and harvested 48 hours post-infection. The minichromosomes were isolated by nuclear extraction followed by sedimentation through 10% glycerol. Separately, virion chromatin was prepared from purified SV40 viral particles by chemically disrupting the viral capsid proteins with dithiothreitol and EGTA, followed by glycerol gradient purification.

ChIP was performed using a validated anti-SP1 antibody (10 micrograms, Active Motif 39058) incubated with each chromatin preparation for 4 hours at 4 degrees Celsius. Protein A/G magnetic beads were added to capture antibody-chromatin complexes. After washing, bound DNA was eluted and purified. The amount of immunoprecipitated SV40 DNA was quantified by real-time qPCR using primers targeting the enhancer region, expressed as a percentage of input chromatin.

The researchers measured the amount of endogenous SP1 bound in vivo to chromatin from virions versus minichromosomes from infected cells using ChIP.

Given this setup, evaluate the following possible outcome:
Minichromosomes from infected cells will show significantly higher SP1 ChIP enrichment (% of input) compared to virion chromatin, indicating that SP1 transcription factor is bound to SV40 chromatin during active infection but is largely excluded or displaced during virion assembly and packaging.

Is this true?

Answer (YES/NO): YES